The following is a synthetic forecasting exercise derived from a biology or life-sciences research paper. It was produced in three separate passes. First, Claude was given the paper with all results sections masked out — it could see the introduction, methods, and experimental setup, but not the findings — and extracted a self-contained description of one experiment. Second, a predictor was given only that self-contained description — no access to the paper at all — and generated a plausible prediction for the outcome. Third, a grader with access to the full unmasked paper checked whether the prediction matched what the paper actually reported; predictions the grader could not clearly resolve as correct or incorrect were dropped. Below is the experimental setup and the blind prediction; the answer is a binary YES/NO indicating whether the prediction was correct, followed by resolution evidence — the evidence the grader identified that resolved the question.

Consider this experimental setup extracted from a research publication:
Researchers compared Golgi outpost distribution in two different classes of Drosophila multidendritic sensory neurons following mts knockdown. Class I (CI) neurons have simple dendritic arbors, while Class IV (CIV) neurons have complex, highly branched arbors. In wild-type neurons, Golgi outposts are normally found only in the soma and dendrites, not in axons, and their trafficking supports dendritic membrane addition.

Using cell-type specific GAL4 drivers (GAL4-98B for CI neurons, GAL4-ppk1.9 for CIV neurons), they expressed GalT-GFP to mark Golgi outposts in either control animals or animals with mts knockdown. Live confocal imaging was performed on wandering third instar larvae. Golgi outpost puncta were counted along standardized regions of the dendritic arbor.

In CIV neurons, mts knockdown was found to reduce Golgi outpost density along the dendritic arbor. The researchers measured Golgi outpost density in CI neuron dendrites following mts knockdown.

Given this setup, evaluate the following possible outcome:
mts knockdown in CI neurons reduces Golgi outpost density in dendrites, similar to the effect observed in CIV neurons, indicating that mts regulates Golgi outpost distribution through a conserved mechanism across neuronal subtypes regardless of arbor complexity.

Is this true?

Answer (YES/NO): NO